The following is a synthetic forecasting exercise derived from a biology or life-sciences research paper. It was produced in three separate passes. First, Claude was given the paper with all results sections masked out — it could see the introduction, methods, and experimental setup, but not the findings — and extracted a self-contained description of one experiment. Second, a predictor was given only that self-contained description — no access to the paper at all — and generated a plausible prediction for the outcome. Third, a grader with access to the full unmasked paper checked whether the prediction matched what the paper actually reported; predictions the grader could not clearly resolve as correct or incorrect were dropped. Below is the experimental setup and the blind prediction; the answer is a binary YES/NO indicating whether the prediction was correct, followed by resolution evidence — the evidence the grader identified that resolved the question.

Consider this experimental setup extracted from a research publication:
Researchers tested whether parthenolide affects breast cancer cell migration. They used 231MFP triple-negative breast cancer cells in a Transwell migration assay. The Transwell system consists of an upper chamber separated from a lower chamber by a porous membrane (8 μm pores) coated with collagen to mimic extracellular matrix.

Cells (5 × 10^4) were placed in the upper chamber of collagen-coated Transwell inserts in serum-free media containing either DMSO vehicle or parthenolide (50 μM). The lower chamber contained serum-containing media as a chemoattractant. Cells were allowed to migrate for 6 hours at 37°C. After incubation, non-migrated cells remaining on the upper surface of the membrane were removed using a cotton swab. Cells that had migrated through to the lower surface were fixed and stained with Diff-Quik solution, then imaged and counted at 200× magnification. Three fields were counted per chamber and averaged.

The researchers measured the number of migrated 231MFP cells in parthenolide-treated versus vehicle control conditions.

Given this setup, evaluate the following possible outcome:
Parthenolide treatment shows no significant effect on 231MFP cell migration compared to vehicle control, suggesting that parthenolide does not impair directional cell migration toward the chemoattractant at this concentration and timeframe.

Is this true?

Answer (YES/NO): NO